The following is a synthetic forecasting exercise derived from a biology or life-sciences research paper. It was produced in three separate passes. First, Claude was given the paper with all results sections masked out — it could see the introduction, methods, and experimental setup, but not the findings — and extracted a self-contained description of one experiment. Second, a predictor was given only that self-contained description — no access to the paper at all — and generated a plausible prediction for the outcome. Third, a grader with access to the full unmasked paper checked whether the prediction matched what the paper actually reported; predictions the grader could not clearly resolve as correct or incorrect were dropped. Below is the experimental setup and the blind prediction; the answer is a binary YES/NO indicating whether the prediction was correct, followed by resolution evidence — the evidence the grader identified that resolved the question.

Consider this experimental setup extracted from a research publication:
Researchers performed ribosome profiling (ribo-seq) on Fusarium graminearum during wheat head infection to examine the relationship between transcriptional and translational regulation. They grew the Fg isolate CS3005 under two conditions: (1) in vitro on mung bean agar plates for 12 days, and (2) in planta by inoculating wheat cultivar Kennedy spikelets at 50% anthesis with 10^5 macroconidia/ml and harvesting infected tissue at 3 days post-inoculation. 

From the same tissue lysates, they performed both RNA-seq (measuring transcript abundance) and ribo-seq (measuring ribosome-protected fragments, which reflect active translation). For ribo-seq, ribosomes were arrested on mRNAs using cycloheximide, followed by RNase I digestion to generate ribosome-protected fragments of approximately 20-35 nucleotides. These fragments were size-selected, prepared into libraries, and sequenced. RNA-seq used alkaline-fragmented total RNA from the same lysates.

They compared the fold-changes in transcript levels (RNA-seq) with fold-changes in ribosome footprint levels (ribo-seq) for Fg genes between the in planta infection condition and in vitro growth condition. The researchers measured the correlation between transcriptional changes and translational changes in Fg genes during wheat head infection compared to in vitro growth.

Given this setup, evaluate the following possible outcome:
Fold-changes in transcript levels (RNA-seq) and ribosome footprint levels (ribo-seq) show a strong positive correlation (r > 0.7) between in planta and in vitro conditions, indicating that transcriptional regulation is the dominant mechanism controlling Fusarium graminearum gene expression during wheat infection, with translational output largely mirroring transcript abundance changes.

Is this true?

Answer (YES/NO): NO